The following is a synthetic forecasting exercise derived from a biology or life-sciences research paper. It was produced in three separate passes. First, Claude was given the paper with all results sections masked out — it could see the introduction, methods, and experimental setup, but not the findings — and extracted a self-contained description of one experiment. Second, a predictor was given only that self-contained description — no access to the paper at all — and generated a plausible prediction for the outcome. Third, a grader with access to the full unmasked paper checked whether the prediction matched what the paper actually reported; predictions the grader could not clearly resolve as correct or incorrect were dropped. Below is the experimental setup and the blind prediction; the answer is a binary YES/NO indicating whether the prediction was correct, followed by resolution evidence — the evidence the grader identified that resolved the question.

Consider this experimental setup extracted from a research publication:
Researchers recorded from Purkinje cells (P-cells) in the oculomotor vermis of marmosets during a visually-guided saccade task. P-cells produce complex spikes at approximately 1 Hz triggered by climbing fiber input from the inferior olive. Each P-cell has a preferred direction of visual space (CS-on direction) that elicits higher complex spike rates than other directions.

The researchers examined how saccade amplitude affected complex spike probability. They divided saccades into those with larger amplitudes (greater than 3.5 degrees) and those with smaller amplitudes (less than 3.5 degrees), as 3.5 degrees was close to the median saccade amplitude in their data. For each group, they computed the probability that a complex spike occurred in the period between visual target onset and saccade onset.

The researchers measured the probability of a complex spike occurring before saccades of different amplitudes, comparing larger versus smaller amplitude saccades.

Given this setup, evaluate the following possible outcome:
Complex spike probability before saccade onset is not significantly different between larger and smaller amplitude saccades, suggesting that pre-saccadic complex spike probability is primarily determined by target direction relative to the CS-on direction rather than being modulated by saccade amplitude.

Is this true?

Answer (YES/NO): NO